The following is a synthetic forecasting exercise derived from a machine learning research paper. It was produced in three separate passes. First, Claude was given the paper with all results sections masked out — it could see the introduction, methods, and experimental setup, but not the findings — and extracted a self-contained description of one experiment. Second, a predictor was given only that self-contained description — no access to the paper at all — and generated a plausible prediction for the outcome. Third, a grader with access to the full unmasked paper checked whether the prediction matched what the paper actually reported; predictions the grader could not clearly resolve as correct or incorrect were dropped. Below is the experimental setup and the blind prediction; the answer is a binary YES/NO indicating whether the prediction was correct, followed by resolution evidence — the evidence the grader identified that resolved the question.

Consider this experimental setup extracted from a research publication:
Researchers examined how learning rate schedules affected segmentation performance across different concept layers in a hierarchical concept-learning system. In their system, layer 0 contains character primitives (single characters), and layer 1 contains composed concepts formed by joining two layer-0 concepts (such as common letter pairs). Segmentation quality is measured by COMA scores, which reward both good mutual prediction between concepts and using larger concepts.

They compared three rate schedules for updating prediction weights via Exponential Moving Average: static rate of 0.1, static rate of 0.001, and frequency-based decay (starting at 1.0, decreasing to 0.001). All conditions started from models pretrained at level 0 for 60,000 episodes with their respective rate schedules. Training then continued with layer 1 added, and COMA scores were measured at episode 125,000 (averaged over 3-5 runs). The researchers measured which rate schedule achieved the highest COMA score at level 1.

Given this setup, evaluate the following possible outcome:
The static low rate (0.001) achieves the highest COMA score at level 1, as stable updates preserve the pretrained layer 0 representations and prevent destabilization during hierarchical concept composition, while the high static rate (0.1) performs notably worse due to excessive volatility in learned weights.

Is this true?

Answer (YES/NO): NO